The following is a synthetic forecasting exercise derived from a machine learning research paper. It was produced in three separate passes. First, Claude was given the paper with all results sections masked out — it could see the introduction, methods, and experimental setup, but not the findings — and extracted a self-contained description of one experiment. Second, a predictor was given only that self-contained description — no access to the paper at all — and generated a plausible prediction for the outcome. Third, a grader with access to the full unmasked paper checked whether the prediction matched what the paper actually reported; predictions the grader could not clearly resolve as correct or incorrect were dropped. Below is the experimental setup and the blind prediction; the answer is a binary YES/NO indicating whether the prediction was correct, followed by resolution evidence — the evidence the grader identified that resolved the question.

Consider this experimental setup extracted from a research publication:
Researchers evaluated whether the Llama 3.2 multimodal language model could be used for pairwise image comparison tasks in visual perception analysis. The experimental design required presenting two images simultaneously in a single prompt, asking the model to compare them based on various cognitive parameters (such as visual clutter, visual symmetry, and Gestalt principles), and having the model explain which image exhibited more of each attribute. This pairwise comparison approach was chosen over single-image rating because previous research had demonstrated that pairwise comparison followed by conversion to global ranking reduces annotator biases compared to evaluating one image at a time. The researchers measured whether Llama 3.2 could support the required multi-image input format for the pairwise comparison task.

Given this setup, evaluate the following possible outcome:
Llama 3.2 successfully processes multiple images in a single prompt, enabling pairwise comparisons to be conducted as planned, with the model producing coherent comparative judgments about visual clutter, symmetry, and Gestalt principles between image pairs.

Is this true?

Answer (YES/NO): NO